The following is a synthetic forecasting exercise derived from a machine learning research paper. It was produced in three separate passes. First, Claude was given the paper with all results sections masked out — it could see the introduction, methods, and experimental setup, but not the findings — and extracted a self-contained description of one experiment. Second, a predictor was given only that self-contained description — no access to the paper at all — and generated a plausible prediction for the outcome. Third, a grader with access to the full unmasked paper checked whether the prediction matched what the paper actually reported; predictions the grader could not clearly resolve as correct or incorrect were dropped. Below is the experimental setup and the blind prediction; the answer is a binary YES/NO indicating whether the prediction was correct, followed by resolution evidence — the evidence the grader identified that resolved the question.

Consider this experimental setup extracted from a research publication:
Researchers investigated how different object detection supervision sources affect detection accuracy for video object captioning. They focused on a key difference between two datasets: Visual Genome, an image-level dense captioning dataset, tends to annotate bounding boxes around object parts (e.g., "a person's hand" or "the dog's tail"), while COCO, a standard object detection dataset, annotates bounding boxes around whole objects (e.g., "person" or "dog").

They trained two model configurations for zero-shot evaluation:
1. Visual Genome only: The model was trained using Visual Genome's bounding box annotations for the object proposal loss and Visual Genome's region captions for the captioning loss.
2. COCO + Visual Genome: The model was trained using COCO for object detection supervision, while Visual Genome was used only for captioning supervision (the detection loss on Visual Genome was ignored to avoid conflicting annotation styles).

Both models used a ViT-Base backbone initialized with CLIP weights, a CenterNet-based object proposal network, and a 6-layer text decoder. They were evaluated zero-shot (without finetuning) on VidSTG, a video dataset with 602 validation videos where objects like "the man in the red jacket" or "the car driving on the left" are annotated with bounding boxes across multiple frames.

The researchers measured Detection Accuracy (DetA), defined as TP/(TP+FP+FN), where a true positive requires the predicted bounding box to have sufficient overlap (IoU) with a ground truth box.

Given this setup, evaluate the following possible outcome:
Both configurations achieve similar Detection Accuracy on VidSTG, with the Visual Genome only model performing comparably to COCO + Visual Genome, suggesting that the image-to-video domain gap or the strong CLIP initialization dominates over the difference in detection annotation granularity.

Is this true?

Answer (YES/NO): NO